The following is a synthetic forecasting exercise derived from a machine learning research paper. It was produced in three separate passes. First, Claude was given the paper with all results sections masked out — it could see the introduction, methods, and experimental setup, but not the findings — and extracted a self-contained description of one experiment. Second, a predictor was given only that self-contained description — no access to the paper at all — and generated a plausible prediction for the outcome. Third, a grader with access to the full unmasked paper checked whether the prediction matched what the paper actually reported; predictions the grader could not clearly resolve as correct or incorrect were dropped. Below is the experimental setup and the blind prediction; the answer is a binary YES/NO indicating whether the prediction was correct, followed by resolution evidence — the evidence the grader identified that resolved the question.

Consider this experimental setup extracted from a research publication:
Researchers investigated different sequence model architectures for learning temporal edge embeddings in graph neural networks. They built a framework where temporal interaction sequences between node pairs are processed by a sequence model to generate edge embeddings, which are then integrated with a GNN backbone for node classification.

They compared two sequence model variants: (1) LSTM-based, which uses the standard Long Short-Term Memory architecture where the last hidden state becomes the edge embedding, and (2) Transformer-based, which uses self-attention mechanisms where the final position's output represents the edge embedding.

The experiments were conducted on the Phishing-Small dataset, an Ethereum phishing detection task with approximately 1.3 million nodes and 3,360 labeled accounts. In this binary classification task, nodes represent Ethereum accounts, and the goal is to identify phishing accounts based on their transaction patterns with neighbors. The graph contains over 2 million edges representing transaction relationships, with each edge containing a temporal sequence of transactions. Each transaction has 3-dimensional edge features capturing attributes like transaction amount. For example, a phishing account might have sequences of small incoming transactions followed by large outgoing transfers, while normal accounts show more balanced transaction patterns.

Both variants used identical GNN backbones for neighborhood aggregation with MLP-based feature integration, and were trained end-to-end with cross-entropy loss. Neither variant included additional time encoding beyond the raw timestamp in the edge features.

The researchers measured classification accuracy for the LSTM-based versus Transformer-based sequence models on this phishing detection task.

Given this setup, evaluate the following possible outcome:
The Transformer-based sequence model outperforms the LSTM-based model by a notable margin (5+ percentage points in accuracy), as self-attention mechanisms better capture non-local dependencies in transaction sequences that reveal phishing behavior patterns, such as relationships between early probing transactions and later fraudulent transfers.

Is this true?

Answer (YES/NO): NO